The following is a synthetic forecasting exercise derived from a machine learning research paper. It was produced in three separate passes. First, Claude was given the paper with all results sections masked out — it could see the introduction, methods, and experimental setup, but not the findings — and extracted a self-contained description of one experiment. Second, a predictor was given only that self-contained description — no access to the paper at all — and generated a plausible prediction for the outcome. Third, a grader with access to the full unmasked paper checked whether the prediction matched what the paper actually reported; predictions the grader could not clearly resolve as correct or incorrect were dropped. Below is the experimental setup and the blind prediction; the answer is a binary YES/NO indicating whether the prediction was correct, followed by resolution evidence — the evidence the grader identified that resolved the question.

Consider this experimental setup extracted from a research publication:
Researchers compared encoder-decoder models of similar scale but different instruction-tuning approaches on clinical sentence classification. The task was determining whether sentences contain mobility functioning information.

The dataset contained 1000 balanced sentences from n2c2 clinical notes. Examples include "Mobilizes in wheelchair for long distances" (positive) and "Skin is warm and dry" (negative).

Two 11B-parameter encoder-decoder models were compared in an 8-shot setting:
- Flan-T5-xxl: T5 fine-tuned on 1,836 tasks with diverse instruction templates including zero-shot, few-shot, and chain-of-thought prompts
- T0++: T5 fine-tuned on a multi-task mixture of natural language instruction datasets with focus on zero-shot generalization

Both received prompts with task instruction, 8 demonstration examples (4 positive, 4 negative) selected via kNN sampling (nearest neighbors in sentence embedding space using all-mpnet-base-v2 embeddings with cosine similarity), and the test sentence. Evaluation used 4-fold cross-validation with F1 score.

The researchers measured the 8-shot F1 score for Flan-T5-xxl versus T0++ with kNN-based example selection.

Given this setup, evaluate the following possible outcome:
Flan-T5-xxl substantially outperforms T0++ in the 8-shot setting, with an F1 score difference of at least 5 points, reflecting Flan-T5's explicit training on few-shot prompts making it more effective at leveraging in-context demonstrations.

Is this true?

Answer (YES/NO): YES